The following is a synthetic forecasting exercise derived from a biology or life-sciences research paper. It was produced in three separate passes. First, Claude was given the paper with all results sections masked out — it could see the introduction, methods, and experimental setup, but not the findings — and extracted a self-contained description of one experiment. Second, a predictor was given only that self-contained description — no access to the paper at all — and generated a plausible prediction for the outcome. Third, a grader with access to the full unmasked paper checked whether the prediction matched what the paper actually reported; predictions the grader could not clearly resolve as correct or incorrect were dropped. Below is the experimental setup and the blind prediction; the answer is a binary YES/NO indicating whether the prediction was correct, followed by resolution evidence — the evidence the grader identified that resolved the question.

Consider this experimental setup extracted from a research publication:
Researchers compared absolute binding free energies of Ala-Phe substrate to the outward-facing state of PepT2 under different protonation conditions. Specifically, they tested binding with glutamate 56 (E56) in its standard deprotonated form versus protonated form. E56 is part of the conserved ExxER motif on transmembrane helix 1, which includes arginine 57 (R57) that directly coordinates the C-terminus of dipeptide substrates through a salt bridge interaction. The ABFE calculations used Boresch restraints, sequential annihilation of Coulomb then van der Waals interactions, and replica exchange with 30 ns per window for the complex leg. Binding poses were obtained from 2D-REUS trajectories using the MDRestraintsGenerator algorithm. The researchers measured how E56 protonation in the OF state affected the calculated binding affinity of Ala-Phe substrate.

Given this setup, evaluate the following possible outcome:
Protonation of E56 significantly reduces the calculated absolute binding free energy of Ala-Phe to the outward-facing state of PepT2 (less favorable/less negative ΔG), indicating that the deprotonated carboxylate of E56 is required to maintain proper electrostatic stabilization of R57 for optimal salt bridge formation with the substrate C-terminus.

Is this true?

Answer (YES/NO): YES